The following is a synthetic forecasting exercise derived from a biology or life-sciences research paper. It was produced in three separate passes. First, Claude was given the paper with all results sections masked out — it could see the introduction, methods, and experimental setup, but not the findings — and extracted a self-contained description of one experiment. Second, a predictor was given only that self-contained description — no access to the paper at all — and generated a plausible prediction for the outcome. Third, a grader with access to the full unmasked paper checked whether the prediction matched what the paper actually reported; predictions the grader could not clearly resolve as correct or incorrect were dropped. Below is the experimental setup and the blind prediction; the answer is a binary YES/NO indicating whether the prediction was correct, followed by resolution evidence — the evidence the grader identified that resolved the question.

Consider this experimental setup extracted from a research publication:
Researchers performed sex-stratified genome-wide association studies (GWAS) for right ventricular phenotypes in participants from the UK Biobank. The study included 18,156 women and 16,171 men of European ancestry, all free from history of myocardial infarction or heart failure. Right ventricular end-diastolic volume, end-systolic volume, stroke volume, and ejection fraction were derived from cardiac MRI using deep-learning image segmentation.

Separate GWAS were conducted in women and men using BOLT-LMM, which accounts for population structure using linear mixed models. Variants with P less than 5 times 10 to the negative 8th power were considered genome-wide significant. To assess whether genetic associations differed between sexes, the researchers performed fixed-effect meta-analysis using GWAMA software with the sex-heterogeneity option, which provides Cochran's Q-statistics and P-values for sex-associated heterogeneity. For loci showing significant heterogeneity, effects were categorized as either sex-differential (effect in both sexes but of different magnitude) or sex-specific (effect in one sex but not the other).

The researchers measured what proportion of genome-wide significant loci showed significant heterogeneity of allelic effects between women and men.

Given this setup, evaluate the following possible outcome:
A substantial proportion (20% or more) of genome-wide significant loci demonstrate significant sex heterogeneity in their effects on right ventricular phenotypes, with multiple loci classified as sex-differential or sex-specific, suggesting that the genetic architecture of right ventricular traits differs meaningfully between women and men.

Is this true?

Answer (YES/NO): NO